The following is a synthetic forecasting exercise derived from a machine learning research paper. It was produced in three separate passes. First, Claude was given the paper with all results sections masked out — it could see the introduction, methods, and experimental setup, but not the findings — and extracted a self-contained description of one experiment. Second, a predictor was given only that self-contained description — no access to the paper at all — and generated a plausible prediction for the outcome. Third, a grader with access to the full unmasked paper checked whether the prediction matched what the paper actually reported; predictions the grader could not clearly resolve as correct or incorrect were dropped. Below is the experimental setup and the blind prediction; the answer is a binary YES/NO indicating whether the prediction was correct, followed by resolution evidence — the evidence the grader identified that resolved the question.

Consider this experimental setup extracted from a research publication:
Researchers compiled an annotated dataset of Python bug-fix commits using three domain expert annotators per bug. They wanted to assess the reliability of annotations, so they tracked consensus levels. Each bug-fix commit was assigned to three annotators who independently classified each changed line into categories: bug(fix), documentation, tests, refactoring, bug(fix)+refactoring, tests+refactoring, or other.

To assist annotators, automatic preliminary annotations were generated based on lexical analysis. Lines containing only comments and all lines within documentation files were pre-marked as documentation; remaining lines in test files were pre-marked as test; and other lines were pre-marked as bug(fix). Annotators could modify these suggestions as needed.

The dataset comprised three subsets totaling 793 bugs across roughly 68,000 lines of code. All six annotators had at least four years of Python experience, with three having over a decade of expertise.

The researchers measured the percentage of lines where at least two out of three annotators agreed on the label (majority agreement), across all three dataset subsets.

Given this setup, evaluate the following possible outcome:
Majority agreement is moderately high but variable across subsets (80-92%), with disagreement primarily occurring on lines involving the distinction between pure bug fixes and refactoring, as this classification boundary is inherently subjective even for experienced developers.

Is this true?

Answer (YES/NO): NO